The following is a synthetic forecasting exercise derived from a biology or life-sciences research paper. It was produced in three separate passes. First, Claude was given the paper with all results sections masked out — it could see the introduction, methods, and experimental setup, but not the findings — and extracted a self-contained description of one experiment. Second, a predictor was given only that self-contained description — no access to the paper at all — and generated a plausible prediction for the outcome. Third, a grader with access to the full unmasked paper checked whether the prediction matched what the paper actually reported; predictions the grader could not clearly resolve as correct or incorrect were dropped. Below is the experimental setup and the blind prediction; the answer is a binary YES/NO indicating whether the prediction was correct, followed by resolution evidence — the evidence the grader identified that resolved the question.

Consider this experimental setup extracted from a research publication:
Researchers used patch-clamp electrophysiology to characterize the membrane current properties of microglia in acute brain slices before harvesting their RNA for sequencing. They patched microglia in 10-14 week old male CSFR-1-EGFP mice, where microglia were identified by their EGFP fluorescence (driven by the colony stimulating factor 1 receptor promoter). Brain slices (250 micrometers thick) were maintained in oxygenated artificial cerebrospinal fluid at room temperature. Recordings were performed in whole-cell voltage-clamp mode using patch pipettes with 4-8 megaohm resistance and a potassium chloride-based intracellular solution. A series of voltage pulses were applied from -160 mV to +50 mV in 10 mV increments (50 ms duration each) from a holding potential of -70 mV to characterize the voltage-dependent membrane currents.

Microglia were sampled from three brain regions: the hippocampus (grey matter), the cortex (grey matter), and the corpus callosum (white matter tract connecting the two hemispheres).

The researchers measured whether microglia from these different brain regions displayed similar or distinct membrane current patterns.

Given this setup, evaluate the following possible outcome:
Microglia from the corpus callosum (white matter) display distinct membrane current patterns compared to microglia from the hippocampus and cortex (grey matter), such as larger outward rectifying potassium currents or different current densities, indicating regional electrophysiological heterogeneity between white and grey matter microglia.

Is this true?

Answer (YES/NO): NO